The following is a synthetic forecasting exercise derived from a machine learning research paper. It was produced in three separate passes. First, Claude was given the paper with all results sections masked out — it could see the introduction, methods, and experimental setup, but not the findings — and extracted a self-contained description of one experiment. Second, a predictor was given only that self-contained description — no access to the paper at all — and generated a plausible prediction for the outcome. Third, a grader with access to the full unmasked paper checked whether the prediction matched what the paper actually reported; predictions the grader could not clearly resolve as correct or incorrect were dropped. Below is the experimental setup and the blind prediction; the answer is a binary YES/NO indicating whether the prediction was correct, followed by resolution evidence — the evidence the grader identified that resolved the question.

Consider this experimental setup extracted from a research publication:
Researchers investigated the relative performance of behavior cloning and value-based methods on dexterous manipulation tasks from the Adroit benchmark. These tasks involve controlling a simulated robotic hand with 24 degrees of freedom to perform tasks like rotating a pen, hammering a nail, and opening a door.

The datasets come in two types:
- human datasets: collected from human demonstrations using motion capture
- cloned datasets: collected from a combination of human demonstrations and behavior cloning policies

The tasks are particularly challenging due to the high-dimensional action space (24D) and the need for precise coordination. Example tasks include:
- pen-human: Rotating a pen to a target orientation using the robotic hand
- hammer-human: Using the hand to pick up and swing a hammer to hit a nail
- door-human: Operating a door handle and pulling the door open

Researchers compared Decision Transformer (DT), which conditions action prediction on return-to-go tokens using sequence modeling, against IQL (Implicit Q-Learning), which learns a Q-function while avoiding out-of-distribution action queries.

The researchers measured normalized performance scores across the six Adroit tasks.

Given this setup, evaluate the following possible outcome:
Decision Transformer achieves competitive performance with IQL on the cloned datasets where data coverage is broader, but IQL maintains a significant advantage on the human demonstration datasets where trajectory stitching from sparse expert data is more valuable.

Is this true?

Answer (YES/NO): NO